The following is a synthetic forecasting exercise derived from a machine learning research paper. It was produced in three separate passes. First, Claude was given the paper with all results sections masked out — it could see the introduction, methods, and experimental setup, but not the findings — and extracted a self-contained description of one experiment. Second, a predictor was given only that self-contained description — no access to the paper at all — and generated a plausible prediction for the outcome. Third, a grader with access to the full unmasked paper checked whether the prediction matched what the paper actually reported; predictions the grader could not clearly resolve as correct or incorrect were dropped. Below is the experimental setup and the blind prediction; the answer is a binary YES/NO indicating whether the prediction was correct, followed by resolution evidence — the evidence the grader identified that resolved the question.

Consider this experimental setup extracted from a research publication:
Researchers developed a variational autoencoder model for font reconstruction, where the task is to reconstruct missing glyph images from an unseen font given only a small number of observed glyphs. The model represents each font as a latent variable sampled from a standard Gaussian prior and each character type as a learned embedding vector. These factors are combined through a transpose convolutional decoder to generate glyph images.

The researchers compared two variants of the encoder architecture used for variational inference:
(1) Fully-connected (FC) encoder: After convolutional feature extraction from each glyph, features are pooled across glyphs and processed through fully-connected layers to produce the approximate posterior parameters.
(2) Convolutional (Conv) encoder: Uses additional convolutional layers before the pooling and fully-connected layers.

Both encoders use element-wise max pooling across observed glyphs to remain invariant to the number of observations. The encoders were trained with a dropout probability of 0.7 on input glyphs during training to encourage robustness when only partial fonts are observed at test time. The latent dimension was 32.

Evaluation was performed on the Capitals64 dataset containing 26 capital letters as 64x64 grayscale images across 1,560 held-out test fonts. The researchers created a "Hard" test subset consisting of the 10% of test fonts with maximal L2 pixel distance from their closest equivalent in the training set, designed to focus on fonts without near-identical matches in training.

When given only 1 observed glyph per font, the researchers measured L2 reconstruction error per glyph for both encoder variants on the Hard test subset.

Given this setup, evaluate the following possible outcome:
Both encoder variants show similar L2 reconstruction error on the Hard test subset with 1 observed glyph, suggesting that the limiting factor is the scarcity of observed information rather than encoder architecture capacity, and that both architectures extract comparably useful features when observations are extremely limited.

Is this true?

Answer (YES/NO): NO